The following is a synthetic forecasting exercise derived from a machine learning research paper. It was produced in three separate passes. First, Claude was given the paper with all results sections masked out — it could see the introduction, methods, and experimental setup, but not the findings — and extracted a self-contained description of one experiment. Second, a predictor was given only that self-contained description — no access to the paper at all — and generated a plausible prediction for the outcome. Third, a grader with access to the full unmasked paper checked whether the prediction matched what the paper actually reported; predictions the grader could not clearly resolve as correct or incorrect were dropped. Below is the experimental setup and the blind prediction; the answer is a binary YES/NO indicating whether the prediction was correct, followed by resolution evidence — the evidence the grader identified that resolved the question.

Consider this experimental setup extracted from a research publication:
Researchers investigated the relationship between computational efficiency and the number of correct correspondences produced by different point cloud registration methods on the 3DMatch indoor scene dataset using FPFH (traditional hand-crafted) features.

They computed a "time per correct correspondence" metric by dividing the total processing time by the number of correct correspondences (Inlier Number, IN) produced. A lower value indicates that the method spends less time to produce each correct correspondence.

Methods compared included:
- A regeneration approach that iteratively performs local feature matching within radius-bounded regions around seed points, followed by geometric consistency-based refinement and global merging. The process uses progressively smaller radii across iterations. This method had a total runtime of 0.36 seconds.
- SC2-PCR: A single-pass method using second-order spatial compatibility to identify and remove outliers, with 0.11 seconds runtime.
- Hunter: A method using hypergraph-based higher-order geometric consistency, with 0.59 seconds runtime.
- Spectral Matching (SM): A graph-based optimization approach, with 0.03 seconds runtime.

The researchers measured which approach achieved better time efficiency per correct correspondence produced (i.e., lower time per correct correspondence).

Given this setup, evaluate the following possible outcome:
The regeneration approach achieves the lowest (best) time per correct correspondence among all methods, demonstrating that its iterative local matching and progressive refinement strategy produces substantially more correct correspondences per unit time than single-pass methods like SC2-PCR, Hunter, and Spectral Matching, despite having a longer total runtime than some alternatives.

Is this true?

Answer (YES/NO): NO